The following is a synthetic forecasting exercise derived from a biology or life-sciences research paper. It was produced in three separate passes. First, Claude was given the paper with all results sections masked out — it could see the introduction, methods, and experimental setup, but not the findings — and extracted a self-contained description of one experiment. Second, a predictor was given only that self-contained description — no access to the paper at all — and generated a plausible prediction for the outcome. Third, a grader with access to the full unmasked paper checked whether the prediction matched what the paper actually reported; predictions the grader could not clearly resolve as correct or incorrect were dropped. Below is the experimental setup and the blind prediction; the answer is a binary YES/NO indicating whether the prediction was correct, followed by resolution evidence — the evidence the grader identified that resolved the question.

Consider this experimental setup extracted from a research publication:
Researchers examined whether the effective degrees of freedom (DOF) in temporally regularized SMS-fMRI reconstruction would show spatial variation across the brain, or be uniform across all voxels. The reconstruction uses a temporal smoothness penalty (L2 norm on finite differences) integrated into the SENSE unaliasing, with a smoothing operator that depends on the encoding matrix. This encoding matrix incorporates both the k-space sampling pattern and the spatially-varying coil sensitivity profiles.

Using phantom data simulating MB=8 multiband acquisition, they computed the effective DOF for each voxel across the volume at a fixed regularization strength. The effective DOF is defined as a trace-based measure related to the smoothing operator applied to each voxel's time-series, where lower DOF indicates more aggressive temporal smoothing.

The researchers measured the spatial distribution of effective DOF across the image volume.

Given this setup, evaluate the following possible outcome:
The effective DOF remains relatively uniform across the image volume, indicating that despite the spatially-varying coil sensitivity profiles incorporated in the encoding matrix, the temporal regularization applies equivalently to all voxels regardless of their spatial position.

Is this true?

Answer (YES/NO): NO